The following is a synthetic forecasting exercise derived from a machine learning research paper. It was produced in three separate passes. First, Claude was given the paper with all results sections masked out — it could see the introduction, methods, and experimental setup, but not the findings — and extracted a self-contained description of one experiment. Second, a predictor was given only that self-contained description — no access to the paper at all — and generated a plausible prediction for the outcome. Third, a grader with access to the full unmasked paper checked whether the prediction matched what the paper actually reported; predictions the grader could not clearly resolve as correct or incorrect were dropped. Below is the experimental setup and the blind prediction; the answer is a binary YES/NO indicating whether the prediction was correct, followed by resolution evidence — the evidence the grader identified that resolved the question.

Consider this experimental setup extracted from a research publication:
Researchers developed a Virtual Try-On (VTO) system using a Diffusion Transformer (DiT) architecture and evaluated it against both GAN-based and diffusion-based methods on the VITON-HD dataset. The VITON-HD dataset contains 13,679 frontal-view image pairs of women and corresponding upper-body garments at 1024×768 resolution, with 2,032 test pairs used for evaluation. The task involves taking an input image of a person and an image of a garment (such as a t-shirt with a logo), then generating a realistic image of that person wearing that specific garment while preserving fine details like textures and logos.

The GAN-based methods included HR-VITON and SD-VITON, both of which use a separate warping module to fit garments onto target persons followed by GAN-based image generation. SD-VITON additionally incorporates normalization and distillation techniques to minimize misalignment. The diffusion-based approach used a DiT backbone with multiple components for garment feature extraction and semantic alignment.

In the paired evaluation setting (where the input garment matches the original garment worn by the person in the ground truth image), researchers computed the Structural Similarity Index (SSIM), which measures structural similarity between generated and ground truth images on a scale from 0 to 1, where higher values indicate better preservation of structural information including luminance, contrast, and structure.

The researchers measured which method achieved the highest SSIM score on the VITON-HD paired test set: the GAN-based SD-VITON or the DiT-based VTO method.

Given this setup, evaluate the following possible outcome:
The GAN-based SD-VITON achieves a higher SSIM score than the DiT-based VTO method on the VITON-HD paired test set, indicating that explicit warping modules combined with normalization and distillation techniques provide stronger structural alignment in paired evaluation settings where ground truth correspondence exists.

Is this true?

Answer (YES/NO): YES